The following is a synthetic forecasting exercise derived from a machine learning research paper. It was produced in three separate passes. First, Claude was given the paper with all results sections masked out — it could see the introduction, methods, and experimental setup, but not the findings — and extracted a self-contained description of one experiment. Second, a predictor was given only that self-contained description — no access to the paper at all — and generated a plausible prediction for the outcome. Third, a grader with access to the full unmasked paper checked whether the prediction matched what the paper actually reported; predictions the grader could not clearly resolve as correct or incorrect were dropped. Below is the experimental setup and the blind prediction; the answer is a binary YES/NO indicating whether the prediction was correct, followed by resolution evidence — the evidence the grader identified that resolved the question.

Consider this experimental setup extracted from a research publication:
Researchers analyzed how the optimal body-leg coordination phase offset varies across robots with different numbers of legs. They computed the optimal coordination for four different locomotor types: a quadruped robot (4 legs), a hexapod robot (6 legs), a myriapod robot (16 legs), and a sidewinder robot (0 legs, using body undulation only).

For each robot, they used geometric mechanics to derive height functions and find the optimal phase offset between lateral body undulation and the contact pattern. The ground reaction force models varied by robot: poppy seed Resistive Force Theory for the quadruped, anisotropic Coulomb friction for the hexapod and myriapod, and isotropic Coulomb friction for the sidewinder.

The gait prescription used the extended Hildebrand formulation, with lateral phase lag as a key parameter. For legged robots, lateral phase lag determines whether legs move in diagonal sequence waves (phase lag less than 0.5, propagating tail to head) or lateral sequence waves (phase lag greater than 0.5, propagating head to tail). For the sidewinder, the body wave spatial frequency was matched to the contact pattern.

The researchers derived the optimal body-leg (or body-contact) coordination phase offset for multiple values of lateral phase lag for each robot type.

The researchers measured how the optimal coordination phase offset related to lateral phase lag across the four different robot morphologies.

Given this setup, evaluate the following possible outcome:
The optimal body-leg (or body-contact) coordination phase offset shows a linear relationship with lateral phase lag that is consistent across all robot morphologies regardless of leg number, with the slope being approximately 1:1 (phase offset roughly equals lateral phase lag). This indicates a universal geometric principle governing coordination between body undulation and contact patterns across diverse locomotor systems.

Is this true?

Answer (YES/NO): NO